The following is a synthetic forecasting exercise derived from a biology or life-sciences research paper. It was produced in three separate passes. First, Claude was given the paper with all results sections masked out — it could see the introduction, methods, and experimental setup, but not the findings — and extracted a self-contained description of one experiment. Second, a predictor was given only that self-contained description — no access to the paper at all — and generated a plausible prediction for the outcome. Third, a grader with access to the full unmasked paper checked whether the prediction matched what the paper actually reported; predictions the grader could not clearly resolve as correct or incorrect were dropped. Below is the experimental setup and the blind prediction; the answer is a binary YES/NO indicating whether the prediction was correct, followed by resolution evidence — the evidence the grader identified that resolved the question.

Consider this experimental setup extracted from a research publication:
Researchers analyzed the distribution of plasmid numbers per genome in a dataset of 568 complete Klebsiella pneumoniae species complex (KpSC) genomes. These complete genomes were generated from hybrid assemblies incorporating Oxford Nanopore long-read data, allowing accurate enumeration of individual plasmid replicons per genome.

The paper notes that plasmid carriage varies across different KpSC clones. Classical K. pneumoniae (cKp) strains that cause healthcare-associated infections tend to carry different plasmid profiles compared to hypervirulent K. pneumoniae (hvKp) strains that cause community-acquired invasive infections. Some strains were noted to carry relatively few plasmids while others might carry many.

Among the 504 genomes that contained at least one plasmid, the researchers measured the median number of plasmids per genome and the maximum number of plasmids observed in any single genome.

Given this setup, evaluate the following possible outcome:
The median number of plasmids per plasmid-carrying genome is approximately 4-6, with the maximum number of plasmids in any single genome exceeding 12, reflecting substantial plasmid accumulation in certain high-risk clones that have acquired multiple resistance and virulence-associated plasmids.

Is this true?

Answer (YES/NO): NO